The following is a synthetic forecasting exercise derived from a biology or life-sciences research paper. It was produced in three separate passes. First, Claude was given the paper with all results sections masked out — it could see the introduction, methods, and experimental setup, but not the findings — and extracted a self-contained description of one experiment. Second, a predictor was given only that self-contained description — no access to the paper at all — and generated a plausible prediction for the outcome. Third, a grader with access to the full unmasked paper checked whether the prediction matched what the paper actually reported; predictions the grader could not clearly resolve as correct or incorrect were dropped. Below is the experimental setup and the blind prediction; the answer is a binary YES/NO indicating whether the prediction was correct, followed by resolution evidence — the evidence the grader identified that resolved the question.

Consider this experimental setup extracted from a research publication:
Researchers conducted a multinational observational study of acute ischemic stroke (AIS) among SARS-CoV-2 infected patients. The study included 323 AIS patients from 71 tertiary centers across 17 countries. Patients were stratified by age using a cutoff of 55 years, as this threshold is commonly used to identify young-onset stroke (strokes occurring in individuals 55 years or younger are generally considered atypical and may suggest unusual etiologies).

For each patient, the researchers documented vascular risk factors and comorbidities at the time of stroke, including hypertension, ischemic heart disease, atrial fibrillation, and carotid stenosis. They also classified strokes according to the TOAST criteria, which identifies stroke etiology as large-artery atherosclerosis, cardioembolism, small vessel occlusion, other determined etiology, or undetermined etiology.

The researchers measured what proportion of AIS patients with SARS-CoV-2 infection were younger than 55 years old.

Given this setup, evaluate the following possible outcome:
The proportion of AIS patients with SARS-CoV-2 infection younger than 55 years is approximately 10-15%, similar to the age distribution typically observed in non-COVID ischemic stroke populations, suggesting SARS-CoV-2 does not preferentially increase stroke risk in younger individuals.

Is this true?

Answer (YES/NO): NO